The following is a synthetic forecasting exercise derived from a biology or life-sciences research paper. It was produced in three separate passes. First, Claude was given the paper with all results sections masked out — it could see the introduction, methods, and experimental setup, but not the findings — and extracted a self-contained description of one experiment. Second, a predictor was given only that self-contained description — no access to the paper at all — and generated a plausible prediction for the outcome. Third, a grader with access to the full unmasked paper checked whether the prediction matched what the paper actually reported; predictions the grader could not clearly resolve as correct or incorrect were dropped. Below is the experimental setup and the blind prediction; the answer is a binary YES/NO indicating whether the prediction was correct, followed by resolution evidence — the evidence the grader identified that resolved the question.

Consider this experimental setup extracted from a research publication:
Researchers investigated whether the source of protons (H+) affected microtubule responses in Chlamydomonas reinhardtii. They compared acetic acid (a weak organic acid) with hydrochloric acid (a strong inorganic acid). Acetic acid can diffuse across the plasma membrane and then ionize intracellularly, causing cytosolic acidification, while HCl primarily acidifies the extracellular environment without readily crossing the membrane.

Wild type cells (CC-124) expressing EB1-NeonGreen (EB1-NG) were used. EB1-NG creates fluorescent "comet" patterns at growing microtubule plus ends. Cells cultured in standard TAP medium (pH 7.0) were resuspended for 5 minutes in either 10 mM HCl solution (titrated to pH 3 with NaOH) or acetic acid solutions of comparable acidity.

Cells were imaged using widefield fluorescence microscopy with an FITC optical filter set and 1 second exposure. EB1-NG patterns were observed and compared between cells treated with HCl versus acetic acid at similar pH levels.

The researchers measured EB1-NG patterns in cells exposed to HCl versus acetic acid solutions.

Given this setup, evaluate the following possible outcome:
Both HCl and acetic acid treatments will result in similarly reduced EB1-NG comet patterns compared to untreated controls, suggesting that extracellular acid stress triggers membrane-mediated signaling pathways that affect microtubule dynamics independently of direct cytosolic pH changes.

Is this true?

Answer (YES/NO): NO